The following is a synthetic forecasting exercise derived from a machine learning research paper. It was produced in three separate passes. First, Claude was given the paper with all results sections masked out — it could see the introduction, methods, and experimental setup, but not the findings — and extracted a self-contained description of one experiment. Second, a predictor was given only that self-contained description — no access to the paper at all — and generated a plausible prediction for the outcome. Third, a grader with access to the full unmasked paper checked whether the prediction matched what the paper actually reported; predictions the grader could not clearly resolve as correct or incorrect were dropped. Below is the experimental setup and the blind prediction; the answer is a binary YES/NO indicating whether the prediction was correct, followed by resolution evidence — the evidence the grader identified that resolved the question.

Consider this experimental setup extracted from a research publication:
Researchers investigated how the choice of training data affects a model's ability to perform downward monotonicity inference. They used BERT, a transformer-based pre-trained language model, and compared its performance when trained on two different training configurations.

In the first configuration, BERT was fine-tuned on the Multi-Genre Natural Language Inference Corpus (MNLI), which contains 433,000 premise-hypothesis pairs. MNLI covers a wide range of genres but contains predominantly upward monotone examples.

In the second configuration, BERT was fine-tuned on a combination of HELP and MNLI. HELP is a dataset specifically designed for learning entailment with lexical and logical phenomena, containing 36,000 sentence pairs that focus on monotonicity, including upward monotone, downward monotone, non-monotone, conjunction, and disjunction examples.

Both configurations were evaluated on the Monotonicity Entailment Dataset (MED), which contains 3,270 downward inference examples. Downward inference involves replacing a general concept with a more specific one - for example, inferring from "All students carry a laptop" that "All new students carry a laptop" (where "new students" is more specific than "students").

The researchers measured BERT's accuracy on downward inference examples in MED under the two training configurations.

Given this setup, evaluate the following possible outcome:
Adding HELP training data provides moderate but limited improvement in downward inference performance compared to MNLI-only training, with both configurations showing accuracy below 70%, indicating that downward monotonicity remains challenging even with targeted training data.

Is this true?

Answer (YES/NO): NO